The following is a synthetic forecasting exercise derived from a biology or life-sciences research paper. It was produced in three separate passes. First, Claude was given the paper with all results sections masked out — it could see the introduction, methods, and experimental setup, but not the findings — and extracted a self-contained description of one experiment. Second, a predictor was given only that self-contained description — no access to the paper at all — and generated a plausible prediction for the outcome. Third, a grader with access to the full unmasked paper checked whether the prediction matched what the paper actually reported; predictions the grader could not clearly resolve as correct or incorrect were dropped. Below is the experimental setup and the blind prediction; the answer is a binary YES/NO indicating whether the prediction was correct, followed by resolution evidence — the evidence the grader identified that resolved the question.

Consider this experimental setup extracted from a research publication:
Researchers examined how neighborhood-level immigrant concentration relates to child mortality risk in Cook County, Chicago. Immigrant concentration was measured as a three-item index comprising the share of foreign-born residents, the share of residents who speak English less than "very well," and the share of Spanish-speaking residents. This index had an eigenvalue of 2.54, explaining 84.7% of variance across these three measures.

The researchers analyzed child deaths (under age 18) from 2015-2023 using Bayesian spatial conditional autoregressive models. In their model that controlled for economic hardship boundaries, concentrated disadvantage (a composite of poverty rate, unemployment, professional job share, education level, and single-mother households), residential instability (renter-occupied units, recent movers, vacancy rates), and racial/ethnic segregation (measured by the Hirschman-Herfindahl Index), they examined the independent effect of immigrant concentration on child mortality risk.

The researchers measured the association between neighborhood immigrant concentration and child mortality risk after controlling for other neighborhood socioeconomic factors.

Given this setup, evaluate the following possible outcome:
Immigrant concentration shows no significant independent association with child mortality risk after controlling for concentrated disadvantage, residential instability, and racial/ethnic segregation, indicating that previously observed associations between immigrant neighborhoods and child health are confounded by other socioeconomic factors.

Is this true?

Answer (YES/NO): NO